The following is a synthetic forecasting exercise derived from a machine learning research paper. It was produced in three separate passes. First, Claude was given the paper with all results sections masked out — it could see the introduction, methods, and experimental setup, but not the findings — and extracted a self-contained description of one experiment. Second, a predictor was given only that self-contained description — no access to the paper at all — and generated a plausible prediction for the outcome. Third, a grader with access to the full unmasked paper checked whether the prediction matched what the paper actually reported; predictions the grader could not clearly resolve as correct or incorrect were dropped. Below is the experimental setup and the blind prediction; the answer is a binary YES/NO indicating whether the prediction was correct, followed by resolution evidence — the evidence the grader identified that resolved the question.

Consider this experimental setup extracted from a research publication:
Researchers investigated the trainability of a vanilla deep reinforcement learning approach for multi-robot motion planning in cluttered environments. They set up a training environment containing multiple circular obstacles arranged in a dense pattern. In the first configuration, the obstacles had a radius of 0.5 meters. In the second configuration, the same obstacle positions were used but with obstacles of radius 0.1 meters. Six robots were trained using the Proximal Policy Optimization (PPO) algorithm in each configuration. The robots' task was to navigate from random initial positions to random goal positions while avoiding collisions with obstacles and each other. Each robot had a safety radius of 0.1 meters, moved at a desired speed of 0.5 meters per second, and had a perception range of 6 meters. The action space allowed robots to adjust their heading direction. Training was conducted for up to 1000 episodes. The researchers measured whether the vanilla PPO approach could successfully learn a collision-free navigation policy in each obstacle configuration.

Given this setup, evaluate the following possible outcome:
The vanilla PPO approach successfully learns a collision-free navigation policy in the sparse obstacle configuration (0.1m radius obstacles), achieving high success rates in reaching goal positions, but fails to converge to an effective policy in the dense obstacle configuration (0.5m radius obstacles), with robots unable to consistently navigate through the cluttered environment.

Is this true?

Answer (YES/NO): YES